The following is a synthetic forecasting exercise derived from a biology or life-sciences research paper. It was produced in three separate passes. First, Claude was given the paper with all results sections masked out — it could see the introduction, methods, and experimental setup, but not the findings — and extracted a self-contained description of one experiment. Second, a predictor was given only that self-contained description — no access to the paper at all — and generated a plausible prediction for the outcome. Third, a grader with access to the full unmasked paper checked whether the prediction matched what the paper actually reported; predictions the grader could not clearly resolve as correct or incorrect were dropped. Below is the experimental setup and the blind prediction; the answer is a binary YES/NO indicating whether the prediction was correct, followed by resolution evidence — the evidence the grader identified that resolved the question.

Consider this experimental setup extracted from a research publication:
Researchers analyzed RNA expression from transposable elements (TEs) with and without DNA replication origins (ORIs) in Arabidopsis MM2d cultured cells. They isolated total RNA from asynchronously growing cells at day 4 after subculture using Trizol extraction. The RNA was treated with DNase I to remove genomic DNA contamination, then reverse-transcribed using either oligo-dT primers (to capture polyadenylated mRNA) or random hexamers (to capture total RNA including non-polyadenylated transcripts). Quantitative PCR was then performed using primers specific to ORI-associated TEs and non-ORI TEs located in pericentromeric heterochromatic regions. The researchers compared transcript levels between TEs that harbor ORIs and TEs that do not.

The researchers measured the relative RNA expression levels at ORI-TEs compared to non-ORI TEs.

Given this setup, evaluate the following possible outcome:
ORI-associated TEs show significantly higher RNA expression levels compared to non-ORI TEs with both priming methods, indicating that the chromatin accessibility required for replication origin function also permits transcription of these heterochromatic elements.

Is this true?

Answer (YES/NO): NO